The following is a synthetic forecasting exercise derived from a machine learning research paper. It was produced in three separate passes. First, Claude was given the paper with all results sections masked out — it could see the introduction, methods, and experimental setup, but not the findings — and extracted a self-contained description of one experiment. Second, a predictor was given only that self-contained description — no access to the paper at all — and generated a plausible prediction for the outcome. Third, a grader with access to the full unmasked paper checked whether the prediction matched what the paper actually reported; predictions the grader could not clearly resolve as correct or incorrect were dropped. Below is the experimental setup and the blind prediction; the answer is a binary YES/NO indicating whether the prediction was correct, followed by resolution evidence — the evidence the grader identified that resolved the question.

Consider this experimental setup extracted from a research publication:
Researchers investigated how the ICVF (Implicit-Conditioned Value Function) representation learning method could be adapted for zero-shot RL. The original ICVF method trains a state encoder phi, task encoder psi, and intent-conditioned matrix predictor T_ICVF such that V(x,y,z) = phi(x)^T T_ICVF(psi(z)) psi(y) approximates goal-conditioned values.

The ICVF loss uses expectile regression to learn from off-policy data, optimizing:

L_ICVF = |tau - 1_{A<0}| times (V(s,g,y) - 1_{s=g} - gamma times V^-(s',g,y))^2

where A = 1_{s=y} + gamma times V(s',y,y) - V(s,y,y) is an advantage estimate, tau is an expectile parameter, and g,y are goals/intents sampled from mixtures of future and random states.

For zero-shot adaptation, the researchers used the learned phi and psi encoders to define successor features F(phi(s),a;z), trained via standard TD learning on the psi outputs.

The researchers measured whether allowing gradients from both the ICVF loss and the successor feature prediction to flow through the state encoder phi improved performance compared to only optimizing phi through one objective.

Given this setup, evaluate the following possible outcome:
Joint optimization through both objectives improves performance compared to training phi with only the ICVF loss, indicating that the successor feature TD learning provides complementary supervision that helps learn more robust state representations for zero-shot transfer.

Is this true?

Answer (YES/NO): YES